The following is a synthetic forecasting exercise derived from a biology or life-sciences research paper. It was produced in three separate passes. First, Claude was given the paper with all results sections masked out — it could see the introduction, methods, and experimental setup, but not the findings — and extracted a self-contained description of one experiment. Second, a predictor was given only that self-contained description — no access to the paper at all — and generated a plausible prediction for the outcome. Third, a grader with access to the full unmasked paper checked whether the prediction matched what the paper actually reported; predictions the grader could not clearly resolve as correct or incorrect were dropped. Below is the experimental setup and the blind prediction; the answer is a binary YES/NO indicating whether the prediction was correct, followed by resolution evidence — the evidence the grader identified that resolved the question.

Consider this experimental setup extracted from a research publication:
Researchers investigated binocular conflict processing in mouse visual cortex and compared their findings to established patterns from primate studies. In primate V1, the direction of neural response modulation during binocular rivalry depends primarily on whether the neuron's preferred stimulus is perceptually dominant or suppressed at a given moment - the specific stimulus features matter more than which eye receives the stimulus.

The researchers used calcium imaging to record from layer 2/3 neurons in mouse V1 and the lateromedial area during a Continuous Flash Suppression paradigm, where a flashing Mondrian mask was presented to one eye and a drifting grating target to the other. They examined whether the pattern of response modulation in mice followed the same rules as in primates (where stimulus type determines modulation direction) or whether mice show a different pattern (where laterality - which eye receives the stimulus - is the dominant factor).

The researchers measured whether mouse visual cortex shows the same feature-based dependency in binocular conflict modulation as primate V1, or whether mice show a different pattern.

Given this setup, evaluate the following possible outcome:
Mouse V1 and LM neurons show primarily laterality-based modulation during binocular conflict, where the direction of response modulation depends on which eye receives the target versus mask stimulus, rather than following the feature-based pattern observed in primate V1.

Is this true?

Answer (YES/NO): YES